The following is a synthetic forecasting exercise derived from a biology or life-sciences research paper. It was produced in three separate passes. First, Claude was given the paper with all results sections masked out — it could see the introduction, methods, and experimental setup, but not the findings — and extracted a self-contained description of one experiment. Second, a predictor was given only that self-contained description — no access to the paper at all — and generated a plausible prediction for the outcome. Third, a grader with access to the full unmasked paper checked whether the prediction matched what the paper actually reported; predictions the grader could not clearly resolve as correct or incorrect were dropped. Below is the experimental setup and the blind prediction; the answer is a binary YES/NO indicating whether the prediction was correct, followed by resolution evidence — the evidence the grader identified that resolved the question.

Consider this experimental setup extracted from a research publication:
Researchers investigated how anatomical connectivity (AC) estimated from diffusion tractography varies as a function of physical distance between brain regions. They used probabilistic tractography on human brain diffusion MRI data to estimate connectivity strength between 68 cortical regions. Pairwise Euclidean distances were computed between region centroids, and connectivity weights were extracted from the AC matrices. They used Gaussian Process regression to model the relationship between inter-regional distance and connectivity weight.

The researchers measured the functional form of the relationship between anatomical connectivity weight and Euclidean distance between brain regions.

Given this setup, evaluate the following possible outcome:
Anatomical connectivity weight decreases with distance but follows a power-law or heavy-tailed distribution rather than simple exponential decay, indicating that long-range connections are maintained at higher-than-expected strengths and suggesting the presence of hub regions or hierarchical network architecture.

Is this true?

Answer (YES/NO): NO